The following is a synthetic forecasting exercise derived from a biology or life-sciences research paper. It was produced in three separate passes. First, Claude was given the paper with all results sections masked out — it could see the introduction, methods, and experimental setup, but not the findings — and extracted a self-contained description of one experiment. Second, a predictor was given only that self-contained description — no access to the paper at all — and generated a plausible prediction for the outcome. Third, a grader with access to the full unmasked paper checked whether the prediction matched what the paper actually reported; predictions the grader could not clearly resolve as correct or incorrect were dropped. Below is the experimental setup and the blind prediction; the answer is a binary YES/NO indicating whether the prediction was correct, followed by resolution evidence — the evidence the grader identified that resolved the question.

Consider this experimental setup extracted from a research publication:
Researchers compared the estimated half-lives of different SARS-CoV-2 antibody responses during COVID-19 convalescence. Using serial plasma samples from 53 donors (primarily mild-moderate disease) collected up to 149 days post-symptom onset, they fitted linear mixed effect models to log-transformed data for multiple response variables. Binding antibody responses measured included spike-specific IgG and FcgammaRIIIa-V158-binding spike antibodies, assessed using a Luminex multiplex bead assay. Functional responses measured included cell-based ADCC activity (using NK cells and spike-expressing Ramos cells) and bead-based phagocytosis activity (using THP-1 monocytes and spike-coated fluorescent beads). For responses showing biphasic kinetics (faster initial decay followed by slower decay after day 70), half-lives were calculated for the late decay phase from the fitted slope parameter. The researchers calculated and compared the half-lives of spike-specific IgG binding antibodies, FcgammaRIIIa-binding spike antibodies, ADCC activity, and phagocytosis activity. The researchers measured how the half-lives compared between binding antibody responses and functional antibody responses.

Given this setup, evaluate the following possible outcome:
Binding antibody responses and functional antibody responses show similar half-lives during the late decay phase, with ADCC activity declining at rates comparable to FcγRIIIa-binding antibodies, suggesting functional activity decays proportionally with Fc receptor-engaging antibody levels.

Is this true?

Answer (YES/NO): NO